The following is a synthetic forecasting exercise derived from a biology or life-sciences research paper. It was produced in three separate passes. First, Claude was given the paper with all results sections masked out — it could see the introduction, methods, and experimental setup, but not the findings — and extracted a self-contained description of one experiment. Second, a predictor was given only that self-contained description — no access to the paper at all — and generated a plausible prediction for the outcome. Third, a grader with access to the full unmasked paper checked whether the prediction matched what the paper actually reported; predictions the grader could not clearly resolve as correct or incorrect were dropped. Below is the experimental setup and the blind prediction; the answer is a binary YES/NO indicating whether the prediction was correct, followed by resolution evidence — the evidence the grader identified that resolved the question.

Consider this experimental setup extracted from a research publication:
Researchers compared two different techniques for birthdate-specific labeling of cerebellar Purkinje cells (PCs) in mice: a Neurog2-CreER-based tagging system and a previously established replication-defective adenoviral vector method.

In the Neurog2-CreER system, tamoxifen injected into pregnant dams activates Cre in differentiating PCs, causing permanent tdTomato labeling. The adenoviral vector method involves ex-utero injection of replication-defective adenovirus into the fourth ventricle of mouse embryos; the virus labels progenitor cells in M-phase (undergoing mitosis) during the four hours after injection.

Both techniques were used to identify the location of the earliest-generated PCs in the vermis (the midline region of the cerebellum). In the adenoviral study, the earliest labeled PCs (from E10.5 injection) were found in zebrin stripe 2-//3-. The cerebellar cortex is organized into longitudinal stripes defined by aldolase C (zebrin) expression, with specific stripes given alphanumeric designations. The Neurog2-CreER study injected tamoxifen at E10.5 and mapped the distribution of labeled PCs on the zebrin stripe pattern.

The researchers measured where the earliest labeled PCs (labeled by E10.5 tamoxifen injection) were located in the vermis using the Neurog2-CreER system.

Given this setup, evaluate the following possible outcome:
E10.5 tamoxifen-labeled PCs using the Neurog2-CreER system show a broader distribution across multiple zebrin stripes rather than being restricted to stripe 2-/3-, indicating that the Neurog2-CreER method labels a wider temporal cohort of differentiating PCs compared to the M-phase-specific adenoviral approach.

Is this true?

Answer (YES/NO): YES